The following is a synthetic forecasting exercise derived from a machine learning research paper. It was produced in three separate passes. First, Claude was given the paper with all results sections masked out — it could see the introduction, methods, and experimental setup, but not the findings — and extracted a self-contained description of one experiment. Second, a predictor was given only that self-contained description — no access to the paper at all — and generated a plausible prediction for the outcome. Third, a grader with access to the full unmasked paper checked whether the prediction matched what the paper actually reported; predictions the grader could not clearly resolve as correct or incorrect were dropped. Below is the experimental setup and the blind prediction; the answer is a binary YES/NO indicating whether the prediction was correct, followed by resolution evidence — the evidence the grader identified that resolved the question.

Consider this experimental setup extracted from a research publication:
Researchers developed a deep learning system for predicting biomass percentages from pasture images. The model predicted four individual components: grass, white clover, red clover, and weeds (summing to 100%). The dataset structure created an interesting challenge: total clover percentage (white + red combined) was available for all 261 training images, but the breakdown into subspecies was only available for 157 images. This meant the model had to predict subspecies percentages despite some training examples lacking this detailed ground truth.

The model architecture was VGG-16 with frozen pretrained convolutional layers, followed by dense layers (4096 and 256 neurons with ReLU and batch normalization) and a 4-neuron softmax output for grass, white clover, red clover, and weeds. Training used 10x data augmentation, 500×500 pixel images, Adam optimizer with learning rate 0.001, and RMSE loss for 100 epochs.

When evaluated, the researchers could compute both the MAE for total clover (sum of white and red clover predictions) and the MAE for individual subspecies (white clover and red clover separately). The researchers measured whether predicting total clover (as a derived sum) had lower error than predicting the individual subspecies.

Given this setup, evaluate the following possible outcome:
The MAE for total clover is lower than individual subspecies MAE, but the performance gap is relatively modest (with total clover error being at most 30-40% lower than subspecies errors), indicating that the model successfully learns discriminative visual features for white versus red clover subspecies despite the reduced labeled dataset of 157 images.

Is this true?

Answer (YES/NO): NO